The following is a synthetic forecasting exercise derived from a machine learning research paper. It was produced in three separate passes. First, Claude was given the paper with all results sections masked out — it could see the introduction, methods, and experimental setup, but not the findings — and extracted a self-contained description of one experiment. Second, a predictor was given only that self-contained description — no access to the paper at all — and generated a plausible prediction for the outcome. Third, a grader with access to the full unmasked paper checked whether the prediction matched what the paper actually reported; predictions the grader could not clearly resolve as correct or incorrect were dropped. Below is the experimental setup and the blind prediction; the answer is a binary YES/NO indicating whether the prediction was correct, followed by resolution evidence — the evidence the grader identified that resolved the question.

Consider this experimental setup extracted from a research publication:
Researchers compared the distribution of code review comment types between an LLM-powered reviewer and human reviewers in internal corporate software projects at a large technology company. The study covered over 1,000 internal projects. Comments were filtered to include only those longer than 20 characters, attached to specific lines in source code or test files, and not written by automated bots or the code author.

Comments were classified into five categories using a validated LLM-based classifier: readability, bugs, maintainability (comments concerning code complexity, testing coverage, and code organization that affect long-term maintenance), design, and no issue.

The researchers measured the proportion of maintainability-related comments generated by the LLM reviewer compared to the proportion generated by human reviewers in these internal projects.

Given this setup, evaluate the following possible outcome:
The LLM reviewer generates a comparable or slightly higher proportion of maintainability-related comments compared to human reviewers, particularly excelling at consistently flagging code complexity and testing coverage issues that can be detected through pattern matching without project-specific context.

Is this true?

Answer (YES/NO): YES